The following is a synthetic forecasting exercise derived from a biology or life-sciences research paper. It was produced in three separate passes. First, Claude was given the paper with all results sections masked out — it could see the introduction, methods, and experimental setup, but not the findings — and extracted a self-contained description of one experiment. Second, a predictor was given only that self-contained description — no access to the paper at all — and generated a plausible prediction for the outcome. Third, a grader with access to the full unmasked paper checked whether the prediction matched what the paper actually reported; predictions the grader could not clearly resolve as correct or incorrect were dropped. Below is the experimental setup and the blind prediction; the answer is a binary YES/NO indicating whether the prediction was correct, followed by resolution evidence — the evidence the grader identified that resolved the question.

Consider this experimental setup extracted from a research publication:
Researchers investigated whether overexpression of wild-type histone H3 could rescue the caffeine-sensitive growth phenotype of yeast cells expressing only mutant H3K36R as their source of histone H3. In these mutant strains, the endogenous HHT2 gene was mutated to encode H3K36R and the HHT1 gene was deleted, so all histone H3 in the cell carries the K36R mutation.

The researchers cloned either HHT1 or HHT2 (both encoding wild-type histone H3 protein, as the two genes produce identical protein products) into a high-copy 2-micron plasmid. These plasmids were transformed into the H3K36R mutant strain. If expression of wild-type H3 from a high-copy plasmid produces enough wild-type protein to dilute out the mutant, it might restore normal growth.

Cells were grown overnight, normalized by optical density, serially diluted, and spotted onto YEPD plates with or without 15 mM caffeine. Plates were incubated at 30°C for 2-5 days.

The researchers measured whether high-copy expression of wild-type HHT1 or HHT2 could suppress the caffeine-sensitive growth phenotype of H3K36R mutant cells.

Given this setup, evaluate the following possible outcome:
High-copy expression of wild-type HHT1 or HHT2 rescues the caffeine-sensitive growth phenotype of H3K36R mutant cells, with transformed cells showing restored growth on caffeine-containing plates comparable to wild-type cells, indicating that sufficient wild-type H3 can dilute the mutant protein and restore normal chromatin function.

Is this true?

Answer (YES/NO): YES